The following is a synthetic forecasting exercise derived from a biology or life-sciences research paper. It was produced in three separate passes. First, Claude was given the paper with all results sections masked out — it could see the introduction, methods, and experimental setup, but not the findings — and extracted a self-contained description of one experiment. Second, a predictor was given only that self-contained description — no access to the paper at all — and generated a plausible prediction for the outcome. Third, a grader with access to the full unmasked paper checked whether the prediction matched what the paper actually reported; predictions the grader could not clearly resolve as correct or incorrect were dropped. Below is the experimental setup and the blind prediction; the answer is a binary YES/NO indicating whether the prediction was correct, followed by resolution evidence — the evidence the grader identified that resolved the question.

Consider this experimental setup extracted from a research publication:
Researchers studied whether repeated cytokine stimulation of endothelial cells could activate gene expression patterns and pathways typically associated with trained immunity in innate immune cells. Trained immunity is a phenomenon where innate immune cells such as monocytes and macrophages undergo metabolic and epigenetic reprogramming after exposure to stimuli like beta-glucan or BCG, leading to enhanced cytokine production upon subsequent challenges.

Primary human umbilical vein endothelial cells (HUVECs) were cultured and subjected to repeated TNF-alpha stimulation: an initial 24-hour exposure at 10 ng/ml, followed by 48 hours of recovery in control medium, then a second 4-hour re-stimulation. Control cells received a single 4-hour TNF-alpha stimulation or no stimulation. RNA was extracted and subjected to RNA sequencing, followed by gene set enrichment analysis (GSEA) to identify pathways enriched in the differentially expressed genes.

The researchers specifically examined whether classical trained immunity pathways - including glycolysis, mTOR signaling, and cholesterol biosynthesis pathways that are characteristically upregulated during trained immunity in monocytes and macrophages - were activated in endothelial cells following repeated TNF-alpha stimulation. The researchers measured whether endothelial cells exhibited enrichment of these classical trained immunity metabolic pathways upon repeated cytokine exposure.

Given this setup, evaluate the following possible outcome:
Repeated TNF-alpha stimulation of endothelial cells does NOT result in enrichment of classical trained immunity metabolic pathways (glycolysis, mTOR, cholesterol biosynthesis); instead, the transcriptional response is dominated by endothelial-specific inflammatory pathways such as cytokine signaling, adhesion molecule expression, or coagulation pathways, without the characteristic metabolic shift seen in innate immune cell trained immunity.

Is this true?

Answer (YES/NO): YES